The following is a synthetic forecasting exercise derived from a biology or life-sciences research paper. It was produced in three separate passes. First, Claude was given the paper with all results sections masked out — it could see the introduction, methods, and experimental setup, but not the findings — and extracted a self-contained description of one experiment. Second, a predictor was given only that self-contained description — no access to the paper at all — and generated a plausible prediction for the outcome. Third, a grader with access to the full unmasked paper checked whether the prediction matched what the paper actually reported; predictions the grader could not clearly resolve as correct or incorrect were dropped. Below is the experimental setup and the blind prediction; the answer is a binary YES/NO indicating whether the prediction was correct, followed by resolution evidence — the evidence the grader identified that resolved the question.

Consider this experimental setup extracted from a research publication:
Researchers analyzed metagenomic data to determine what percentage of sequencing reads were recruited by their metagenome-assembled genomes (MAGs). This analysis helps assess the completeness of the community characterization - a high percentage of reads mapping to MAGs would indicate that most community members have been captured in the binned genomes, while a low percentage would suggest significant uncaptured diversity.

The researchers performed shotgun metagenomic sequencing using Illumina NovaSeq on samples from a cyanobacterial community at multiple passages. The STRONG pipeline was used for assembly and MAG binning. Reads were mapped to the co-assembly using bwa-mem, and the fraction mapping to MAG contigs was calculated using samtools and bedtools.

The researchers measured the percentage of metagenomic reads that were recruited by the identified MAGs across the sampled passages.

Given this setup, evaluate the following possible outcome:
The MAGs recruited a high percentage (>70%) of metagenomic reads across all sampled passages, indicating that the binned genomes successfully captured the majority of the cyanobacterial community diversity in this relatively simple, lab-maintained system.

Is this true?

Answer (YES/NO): YES